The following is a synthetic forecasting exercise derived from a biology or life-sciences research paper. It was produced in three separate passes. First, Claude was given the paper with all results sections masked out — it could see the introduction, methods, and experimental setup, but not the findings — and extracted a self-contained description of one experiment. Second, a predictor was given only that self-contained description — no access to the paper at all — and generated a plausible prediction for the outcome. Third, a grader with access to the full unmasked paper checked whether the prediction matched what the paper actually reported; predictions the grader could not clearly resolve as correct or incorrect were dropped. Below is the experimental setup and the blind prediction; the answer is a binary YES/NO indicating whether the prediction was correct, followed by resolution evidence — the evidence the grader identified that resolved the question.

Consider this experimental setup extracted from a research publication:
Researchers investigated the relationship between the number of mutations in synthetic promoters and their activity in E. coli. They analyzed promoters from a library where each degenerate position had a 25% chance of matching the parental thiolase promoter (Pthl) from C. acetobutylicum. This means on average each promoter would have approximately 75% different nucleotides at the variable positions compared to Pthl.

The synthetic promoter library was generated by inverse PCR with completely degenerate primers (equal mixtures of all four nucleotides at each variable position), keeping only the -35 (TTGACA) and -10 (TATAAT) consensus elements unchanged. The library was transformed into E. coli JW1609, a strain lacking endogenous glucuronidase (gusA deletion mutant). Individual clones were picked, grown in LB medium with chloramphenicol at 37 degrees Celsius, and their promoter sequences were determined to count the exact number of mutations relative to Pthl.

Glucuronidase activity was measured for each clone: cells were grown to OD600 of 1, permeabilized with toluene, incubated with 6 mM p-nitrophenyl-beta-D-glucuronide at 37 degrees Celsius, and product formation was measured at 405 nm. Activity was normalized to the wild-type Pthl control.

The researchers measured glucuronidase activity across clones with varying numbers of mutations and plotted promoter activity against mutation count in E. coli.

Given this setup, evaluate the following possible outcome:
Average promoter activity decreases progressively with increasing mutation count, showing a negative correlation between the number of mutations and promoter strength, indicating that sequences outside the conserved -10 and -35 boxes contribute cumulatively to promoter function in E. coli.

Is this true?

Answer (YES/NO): NO